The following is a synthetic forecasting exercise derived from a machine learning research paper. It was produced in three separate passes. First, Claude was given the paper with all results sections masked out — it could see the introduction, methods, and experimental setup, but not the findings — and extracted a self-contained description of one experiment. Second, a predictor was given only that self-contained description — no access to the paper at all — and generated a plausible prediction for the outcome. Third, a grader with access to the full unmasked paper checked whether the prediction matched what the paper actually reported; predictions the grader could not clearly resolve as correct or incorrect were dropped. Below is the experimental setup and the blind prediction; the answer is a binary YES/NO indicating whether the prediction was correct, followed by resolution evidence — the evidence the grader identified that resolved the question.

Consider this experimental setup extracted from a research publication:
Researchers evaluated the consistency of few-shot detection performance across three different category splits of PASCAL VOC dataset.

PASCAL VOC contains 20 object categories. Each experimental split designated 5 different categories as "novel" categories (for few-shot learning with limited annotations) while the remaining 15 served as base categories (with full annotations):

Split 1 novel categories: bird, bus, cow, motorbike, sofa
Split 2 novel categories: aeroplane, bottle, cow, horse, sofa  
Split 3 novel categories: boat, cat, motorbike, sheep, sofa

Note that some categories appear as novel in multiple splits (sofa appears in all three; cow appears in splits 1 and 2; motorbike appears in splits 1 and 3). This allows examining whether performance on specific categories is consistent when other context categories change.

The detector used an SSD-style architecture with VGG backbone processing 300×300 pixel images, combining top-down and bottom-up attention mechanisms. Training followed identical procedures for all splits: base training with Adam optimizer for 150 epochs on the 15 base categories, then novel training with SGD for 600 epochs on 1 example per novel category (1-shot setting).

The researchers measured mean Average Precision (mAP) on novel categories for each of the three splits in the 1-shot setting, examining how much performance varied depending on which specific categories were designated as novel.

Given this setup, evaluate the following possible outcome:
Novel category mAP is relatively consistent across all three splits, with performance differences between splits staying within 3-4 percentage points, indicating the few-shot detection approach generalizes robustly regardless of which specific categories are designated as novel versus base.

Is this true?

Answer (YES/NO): NO